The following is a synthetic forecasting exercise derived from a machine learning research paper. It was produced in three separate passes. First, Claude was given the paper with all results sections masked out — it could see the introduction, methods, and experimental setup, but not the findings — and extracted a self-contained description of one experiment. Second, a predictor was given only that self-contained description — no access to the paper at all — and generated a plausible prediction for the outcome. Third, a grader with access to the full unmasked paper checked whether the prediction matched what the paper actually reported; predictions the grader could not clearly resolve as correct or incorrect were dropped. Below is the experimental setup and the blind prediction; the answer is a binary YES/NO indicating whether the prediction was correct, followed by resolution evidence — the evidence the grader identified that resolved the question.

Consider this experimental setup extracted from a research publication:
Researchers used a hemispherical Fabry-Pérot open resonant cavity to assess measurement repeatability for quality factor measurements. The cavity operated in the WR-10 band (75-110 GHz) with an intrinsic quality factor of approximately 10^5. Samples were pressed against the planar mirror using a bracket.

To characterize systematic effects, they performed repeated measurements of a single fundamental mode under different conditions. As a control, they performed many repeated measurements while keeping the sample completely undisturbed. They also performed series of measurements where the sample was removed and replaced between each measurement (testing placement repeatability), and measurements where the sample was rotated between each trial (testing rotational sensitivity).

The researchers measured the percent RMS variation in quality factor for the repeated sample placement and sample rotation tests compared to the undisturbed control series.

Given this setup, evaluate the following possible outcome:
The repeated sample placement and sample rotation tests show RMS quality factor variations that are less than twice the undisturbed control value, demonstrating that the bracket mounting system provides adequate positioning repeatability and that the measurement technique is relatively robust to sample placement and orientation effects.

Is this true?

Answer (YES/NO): YES